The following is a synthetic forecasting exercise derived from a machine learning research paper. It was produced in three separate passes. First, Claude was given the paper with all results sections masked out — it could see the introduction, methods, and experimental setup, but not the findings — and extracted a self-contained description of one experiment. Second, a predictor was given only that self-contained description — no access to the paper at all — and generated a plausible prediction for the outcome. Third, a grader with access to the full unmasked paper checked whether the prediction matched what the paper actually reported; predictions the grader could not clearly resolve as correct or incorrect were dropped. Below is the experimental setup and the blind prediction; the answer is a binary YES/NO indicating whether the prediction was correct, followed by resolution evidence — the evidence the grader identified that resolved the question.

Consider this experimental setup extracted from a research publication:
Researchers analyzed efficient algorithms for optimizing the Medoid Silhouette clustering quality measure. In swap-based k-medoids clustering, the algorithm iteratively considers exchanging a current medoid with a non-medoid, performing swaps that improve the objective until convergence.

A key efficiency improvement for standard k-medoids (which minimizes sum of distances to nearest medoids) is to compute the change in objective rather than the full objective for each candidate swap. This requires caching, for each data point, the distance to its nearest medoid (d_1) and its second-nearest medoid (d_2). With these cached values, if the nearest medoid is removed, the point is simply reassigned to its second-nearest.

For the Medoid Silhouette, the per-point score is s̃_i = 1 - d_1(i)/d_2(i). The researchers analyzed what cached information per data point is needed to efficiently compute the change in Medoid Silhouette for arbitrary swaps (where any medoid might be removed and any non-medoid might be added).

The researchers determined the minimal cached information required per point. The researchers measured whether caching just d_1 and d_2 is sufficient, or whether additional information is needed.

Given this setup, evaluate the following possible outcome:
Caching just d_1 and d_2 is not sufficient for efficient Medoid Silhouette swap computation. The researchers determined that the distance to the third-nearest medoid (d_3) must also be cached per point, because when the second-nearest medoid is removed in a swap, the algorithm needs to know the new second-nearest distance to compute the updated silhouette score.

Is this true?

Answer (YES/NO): NO